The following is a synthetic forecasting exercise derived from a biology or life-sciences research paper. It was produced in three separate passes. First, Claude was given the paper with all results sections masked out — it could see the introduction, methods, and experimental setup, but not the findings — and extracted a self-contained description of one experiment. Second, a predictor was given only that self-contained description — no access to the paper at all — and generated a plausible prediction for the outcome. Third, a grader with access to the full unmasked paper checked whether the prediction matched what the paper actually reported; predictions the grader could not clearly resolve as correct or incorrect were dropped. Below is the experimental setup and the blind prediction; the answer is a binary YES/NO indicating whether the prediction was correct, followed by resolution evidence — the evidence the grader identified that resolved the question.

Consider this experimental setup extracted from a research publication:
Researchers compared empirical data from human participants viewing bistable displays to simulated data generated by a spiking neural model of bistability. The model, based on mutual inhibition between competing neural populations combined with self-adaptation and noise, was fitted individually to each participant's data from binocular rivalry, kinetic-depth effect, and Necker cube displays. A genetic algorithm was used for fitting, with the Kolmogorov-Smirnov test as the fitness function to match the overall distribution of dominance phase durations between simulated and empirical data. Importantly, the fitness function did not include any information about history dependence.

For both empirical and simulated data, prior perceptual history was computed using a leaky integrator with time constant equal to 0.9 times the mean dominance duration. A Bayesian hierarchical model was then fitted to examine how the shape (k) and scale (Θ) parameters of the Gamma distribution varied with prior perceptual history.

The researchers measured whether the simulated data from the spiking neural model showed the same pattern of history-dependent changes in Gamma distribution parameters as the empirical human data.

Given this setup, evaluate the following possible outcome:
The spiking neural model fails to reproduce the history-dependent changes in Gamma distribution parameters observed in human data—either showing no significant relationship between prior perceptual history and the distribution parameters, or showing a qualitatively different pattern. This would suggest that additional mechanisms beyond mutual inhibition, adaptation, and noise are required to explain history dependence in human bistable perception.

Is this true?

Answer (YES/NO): NO